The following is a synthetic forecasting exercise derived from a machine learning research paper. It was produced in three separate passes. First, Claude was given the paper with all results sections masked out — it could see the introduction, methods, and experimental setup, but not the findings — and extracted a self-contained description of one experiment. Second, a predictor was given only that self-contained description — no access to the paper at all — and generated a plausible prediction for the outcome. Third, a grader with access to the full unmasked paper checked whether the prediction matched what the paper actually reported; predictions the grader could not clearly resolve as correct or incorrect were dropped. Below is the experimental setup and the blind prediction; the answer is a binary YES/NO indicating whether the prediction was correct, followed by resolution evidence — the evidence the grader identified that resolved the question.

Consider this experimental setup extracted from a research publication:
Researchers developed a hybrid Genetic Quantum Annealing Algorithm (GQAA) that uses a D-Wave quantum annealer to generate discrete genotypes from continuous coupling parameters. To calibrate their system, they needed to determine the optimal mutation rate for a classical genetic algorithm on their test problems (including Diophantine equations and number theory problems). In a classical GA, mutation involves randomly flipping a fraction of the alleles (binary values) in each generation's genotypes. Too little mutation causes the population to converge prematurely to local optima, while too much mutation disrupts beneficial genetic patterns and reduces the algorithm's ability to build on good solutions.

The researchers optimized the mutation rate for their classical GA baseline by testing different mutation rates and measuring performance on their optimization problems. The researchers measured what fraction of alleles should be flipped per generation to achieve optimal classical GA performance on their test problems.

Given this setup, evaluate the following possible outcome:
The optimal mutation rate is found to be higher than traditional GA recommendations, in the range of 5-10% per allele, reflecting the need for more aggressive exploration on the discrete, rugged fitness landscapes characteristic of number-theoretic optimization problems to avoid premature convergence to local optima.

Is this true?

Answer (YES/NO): YES